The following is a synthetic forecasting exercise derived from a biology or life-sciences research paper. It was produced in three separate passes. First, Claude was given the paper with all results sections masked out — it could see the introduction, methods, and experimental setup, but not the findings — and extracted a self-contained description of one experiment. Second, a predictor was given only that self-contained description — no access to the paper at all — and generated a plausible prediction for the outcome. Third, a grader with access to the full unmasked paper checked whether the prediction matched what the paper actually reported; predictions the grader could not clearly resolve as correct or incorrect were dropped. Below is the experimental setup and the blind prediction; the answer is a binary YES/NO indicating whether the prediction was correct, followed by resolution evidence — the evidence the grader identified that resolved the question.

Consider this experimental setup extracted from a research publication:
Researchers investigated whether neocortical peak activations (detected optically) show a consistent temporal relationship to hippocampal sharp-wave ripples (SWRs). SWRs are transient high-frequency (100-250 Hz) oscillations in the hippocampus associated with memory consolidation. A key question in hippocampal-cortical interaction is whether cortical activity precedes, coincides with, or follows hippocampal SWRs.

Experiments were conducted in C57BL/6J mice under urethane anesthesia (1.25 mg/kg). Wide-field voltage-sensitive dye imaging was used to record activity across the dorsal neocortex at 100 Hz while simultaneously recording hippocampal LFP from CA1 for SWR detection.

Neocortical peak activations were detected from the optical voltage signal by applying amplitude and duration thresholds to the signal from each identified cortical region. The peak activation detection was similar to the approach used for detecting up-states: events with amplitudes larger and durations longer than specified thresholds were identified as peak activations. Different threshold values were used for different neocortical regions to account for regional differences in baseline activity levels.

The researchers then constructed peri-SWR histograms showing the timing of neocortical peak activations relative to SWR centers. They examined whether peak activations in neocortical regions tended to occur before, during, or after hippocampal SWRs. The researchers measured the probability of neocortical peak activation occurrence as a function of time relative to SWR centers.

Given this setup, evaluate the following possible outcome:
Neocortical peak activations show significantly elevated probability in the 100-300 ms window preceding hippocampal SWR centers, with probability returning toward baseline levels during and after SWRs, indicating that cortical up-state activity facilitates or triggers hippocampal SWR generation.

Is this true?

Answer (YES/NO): NO